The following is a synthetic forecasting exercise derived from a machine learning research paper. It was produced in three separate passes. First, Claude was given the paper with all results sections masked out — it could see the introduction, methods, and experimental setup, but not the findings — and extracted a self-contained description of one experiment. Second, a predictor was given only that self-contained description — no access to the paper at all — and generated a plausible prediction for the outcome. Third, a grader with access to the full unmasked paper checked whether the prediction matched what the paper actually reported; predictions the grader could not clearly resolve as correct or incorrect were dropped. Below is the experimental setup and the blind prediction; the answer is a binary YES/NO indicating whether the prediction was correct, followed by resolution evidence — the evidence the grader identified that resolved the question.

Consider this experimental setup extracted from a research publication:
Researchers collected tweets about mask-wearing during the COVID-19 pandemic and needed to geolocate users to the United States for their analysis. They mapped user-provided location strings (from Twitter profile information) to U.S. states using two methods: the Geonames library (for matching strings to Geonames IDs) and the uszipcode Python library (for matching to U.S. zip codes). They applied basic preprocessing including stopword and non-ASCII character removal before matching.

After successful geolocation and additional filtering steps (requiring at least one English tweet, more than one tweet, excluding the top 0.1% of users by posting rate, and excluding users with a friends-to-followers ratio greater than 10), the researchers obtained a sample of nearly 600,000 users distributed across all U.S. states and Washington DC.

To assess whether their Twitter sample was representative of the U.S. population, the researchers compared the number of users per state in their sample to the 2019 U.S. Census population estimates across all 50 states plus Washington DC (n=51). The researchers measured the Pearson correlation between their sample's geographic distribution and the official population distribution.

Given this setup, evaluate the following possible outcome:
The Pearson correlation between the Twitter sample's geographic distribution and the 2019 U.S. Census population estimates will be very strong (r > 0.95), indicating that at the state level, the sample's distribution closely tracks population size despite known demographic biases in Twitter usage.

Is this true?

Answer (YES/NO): YES